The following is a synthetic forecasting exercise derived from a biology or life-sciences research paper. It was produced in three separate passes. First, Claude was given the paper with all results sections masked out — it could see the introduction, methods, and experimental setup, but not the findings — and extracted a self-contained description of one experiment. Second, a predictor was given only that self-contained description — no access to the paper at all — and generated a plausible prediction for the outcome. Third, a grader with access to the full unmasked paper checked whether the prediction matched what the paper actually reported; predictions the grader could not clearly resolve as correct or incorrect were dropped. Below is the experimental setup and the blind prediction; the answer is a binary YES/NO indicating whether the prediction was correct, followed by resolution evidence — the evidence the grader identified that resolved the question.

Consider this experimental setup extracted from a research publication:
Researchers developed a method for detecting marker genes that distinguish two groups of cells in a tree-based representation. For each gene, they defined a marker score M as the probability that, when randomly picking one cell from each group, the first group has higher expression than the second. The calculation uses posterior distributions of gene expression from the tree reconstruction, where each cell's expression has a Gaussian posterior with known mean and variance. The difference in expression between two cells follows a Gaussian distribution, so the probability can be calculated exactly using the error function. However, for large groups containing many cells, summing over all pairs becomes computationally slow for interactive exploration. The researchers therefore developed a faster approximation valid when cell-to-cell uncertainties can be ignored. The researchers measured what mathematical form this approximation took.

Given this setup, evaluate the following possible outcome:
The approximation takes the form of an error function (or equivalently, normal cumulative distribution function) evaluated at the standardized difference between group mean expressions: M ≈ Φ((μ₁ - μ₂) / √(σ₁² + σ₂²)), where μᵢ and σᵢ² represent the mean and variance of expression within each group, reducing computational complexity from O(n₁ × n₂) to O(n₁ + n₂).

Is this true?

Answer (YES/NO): NO